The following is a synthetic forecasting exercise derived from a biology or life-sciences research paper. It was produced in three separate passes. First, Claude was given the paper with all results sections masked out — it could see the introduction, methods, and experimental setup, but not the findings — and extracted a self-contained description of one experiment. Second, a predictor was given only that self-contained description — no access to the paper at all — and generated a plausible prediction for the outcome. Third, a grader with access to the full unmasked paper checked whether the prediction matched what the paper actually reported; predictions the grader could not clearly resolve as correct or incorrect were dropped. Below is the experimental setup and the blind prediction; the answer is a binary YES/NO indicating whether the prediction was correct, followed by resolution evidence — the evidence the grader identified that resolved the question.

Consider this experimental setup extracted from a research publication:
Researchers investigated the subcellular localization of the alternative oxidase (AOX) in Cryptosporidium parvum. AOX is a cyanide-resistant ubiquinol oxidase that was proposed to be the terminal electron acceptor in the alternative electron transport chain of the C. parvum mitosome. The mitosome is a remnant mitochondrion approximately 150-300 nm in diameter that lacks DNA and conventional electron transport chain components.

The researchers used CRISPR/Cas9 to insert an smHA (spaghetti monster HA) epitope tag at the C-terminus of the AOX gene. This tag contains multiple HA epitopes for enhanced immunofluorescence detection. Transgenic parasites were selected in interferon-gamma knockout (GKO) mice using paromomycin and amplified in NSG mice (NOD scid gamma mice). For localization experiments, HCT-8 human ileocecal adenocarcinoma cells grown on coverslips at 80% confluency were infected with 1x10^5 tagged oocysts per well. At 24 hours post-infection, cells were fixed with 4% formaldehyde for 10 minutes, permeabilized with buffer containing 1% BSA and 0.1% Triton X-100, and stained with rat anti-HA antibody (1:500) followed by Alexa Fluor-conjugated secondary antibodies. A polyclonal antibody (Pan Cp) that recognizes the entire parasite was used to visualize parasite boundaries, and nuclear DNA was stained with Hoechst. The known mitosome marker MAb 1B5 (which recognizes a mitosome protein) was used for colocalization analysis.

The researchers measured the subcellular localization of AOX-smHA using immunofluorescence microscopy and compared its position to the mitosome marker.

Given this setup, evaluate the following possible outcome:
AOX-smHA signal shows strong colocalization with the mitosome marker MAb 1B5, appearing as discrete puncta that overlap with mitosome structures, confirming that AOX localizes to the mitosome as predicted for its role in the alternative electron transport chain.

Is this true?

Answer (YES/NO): NO